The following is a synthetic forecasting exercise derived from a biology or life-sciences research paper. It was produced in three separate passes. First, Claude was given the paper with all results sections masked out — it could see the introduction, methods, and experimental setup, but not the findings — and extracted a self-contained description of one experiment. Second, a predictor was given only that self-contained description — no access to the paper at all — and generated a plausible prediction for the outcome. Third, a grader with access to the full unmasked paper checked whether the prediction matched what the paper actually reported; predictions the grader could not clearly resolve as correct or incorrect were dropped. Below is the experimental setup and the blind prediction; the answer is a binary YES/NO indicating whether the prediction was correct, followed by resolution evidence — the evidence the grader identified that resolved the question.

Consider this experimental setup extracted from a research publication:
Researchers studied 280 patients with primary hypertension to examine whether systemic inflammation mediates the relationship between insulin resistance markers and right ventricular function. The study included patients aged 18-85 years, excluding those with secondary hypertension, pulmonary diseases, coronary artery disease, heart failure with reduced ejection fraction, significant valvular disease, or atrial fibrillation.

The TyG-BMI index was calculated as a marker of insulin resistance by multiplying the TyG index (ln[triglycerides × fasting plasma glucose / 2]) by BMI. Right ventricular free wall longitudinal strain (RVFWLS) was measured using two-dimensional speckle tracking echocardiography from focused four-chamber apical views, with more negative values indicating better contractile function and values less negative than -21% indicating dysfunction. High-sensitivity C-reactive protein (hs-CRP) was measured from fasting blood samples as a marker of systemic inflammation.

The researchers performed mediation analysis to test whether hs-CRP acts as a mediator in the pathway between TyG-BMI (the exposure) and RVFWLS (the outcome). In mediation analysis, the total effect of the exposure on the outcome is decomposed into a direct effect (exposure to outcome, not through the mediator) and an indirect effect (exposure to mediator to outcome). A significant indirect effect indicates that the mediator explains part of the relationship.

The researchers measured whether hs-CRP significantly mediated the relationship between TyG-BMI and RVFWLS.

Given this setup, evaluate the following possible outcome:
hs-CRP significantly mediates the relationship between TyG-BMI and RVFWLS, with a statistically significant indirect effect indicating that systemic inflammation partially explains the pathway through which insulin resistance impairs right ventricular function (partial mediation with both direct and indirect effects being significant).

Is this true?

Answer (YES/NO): YES